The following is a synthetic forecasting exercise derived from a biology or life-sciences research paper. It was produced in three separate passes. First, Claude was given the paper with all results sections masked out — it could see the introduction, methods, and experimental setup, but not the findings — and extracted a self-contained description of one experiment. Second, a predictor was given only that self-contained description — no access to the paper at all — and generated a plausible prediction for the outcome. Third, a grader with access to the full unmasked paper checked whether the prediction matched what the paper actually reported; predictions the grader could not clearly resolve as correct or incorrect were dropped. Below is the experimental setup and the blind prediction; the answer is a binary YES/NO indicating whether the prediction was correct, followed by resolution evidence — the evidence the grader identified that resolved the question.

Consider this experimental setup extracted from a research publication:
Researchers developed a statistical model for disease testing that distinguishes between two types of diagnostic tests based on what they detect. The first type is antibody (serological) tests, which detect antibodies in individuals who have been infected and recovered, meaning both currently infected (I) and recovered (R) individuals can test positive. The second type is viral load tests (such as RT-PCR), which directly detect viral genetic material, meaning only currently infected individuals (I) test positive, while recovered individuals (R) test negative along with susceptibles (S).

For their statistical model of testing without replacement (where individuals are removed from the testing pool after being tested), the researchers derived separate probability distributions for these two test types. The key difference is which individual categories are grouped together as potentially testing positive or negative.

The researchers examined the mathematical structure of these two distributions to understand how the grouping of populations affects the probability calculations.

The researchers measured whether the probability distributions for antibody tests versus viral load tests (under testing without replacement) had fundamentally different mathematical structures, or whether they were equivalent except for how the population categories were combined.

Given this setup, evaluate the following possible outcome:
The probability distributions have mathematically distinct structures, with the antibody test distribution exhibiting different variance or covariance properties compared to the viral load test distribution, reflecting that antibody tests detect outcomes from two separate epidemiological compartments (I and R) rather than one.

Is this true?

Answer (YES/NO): NO